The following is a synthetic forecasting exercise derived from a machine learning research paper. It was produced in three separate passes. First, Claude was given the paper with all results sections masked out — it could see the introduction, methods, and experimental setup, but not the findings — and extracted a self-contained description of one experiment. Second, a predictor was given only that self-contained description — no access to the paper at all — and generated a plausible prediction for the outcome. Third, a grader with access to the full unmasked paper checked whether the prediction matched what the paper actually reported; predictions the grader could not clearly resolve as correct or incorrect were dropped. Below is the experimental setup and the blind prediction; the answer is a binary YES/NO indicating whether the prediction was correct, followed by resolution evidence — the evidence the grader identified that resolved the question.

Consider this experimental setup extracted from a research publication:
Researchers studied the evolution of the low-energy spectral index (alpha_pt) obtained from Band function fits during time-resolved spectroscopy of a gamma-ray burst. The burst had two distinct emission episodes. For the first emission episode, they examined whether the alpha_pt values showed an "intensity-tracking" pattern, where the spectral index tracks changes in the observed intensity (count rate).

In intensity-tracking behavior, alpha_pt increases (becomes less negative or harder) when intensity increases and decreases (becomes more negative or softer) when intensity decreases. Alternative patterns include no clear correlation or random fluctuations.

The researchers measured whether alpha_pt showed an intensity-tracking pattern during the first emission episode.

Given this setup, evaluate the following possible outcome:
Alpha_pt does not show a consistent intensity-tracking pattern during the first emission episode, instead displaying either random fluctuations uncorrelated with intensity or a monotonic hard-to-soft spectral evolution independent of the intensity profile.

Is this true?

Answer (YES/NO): NO